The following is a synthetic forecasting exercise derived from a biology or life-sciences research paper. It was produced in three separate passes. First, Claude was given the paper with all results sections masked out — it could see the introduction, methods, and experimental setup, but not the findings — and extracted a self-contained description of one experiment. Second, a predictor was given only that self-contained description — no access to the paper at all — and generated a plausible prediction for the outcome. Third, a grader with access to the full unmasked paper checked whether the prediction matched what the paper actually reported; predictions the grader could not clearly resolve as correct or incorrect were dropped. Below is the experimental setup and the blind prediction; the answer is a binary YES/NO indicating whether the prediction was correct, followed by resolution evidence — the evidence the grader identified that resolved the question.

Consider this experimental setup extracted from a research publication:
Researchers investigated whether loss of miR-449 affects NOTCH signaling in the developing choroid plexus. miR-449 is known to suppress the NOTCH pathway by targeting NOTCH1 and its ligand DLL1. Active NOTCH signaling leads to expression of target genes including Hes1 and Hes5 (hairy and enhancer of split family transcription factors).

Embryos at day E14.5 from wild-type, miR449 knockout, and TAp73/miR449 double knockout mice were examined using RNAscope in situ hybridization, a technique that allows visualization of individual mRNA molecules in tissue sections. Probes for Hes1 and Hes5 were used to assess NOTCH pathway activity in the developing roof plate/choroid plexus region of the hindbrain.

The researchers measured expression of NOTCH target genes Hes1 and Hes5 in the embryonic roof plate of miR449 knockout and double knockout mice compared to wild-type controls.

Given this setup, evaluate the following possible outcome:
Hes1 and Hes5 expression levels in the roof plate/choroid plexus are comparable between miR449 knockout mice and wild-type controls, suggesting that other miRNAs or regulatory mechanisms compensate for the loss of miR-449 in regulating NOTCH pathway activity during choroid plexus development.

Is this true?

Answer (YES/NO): YES